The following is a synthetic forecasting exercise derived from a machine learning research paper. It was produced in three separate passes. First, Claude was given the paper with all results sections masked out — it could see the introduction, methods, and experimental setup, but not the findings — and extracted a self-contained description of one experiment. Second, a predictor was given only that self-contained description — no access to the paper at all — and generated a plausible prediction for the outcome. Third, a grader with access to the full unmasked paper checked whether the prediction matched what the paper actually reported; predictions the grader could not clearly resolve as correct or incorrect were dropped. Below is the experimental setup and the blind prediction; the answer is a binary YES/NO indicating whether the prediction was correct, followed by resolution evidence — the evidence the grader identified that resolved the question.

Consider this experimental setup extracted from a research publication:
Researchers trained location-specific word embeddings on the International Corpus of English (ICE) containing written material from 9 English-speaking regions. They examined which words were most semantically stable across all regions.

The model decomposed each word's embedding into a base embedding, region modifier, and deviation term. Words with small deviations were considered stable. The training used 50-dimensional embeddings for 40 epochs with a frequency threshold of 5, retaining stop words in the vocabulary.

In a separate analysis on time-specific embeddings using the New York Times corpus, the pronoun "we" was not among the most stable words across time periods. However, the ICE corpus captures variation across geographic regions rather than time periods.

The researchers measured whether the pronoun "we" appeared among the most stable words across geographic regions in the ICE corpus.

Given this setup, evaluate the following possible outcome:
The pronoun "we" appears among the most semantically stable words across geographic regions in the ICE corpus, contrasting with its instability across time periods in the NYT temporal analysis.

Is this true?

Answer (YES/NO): YES